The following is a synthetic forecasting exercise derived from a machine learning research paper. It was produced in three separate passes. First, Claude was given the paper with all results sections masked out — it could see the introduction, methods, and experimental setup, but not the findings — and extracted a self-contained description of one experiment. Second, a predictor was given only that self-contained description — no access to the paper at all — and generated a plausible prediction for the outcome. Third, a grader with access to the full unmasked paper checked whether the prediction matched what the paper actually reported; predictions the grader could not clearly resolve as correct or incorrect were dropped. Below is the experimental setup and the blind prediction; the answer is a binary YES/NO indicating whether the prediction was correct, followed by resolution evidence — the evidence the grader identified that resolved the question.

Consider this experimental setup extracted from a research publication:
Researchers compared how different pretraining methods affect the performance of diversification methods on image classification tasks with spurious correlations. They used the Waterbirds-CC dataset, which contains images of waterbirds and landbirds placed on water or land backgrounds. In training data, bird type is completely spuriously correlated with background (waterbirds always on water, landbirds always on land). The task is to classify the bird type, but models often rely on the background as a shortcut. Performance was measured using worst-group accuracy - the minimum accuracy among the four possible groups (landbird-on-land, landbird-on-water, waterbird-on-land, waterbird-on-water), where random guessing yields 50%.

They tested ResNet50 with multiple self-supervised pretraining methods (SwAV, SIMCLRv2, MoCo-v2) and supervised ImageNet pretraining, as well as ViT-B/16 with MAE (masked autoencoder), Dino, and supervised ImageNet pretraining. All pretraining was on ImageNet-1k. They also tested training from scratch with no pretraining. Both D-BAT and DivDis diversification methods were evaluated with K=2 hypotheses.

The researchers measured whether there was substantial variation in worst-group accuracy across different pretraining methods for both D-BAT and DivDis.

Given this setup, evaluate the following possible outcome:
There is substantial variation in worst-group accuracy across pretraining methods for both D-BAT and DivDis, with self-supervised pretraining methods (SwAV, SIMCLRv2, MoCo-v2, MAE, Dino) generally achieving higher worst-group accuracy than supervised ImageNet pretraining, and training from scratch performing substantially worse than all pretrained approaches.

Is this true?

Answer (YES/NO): NO